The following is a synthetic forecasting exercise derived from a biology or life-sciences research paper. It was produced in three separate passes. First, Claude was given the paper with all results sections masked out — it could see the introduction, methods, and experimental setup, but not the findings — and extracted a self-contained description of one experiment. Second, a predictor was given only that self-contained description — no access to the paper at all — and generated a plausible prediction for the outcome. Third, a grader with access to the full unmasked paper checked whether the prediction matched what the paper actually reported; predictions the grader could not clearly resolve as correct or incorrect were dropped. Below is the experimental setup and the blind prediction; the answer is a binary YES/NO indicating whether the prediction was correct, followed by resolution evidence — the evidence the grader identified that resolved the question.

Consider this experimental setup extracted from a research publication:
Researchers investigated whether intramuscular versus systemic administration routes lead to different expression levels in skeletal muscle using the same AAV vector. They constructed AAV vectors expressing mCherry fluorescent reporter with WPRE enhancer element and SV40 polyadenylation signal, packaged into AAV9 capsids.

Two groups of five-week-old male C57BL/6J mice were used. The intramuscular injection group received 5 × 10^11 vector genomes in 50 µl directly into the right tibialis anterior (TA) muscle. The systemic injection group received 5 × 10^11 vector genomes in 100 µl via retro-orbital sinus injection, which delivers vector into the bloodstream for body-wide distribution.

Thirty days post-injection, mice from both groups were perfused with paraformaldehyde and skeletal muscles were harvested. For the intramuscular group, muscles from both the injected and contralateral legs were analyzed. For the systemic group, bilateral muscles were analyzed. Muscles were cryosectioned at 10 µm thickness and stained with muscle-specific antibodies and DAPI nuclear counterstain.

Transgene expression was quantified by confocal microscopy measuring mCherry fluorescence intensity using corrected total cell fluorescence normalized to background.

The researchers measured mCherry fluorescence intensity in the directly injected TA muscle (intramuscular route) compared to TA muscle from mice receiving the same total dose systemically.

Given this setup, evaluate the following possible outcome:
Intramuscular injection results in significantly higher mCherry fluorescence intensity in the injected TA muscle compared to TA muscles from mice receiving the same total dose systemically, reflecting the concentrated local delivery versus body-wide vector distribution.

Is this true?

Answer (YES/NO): YES